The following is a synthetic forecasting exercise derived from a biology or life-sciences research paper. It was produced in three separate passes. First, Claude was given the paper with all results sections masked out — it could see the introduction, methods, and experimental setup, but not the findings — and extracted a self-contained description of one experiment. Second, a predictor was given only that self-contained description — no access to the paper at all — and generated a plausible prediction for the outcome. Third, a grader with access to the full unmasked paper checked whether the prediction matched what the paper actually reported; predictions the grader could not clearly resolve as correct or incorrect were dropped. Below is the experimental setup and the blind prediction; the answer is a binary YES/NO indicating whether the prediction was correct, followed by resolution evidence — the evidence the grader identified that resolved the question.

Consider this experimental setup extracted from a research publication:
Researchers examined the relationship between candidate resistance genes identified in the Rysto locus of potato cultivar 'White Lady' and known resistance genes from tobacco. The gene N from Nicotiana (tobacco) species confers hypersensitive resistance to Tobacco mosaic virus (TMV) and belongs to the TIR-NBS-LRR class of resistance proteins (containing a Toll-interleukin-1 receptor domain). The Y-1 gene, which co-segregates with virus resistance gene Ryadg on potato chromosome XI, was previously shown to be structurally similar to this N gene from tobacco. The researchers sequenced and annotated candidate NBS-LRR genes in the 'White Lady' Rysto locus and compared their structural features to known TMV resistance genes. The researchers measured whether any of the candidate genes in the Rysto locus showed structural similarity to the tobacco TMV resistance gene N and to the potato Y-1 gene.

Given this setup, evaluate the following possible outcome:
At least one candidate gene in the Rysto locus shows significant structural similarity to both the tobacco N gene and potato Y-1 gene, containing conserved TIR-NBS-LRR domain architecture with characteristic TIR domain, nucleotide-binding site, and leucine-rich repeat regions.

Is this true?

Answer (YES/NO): YES